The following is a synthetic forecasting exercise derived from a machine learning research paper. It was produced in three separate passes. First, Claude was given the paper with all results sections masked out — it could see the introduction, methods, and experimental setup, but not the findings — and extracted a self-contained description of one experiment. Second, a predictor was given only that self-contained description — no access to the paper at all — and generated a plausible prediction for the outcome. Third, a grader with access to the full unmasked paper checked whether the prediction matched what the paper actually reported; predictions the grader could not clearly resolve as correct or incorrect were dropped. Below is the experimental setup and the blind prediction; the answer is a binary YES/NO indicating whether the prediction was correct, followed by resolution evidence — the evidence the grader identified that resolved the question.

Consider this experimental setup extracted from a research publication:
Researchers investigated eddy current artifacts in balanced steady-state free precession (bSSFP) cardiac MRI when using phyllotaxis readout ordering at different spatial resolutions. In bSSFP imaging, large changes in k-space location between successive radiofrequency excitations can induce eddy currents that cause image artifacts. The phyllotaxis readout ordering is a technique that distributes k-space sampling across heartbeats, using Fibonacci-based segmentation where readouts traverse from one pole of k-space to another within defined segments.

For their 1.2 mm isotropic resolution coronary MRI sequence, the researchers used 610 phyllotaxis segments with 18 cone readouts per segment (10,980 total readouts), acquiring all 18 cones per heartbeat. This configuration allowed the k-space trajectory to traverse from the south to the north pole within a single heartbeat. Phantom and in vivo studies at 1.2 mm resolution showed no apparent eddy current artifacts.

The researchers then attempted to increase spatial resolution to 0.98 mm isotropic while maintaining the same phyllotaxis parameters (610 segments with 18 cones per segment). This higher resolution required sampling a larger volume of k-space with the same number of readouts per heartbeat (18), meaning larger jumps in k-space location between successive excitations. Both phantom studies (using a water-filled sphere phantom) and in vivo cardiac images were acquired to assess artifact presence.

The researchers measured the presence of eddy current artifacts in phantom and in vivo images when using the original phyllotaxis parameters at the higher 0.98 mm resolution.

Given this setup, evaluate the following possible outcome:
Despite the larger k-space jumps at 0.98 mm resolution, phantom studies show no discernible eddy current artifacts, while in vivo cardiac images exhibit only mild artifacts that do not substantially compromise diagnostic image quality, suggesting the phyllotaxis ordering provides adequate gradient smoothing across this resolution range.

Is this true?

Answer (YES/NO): NO